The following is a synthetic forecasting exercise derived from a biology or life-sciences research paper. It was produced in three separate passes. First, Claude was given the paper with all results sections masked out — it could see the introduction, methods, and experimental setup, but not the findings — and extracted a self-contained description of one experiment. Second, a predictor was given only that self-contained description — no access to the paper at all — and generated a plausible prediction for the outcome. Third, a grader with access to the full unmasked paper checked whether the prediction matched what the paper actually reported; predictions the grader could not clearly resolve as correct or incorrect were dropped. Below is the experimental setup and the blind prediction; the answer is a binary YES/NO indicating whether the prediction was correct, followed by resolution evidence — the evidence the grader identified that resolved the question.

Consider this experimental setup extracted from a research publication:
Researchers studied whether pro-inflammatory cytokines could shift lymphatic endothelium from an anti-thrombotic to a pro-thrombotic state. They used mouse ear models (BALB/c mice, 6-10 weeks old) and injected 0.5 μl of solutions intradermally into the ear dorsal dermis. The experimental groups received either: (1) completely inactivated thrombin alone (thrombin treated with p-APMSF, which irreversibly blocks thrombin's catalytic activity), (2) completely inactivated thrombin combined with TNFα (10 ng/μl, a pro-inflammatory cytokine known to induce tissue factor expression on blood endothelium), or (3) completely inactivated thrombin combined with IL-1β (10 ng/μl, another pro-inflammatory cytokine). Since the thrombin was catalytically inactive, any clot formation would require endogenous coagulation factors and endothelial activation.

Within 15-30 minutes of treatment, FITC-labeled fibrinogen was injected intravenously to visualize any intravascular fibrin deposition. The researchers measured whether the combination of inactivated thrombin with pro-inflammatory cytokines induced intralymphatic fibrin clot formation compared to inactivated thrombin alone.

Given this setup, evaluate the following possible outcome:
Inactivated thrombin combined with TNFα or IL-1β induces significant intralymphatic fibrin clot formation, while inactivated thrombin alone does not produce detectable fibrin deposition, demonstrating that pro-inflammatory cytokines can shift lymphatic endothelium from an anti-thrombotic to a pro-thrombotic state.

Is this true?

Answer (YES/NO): NO